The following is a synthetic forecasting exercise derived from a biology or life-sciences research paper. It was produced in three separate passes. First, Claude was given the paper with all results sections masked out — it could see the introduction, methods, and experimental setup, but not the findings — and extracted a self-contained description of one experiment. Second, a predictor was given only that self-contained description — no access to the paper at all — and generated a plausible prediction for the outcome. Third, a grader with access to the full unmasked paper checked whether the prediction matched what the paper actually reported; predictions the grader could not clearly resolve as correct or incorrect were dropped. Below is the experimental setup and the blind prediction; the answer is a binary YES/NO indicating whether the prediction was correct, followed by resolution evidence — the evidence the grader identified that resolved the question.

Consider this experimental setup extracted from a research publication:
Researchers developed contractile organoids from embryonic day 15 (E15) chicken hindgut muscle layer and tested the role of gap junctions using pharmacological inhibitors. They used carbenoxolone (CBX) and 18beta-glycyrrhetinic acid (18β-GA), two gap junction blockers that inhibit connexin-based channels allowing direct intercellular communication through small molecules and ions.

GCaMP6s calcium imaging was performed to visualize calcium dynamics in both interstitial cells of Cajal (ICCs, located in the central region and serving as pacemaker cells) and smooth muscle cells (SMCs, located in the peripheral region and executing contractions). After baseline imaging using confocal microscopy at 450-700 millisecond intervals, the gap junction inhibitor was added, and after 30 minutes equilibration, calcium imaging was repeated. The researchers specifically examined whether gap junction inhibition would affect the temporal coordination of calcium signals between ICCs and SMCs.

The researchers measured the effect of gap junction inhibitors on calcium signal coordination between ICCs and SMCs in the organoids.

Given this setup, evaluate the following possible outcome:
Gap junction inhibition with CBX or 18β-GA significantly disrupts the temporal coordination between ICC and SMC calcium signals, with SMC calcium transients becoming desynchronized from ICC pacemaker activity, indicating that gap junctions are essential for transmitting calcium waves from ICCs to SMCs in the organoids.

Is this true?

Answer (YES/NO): NO